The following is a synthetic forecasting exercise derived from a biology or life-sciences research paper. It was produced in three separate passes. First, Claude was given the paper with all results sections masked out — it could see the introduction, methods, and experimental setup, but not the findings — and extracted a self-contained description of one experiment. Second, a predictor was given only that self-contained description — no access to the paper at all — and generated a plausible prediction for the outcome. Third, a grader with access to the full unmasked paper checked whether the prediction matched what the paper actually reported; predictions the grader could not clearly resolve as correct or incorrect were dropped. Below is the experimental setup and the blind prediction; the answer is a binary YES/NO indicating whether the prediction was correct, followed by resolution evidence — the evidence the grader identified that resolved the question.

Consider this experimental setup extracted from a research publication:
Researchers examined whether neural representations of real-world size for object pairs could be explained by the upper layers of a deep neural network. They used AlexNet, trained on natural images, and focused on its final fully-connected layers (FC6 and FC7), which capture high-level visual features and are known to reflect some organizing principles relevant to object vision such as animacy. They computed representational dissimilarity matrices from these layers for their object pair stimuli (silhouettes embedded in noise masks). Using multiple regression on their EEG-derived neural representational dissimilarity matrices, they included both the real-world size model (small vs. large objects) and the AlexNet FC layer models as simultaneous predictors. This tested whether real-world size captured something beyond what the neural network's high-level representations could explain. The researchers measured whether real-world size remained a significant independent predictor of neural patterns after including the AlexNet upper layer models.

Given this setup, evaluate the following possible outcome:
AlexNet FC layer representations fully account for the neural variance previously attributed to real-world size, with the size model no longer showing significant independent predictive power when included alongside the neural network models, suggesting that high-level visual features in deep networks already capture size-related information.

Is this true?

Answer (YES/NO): NO